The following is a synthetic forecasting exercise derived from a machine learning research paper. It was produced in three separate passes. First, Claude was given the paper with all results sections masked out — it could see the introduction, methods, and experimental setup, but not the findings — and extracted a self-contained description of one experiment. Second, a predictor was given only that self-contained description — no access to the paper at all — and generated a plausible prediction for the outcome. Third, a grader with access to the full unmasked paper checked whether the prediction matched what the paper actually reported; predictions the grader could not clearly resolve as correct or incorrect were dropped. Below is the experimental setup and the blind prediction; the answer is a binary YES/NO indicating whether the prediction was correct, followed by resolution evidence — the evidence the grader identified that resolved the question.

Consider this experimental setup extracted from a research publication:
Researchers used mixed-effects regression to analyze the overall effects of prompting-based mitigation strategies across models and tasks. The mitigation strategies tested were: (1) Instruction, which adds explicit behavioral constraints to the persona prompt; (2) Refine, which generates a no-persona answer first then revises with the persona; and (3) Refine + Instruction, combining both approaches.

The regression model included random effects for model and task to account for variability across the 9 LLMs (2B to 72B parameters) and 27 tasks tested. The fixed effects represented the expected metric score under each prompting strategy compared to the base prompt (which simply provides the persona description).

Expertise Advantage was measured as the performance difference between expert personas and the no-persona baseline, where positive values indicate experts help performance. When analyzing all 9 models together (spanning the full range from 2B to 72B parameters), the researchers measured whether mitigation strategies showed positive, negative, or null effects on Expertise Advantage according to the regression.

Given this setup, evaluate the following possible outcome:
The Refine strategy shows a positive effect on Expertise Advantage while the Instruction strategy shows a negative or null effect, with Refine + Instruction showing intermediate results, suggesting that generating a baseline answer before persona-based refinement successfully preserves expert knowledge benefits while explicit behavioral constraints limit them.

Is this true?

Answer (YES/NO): NO